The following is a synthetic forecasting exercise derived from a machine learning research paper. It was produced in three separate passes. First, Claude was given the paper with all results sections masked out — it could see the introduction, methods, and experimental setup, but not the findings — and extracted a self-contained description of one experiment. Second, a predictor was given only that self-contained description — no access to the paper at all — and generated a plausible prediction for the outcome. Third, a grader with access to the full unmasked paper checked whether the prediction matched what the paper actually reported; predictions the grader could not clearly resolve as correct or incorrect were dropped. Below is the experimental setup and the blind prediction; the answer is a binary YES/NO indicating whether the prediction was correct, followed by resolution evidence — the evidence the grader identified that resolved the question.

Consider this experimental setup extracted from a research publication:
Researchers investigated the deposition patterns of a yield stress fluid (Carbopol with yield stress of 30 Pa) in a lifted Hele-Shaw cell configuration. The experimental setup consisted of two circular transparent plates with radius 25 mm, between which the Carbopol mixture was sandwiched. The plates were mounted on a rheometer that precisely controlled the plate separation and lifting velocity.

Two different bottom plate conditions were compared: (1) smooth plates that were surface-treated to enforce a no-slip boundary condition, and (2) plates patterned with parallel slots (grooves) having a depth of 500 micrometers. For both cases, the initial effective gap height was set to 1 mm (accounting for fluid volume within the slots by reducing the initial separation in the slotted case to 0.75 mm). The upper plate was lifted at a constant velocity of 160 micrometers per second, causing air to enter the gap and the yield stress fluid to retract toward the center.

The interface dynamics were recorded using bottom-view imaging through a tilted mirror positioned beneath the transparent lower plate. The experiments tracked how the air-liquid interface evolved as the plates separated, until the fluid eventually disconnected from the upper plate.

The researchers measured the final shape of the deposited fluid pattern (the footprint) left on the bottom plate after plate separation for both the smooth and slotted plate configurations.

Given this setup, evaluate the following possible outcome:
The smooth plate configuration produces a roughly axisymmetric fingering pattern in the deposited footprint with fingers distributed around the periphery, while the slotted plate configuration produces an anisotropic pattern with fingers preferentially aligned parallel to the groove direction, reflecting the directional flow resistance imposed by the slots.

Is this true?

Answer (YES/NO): NO